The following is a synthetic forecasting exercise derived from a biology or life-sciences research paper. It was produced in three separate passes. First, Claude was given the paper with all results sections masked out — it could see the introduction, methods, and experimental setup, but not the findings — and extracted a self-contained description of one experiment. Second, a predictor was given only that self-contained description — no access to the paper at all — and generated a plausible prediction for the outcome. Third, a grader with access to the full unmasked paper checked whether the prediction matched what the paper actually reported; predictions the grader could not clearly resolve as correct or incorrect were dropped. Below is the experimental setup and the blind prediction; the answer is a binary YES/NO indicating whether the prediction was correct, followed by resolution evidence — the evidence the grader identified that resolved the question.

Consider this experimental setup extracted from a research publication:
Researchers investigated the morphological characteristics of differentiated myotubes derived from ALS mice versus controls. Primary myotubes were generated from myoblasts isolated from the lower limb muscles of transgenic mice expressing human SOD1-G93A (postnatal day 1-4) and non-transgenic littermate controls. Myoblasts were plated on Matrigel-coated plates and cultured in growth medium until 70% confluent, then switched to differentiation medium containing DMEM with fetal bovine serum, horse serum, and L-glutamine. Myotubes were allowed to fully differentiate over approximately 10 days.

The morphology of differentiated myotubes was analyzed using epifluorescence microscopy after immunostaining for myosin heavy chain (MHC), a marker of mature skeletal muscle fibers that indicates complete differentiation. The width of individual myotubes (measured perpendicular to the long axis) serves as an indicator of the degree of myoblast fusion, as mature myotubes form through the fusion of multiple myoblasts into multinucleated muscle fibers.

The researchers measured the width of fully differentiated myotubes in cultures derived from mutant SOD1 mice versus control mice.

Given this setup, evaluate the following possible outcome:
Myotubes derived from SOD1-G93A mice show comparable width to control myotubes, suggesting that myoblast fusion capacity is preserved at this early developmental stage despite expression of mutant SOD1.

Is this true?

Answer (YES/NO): NO